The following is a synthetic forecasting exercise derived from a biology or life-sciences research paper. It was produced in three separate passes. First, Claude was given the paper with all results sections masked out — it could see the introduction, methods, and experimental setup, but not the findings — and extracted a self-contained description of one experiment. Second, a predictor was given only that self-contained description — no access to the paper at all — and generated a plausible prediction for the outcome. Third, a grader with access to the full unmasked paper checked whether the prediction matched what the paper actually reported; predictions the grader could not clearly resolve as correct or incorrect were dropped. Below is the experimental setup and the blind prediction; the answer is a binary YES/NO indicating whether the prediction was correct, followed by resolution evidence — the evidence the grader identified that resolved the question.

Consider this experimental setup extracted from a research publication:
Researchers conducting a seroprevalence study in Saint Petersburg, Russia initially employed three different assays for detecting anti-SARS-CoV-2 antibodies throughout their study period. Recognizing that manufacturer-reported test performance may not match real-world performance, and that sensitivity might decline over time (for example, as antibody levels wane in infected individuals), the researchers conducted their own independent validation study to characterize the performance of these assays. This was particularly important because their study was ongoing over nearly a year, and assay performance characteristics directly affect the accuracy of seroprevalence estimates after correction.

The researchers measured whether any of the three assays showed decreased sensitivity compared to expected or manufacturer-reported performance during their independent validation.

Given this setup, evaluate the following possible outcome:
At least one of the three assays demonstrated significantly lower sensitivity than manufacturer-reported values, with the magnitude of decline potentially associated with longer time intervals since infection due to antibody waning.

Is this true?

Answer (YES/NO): YES